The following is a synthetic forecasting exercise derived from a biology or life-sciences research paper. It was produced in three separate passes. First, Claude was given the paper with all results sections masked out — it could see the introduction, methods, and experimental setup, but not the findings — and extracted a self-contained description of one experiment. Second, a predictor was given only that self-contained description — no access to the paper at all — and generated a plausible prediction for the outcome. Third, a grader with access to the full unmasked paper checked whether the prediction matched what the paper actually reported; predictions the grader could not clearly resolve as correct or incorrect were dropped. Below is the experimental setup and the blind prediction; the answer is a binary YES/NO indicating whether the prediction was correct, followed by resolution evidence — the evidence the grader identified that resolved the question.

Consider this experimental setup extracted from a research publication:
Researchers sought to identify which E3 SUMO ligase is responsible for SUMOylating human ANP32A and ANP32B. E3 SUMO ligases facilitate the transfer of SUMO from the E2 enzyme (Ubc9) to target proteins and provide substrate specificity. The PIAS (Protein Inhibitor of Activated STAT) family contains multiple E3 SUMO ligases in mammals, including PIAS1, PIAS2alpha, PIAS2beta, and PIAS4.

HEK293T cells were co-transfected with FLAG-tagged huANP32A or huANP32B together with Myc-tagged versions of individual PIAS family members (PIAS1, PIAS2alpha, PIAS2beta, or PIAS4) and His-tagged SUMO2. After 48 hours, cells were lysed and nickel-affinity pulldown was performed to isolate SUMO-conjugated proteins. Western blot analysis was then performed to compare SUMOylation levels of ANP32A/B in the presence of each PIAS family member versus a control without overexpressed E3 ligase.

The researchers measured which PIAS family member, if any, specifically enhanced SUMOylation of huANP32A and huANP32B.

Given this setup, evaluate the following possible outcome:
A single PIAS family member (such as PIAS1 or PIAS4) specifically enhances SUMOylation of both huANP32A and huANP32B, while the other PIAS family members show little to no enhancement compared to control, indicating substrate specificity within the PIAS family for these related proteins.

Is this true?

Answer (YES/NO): YES